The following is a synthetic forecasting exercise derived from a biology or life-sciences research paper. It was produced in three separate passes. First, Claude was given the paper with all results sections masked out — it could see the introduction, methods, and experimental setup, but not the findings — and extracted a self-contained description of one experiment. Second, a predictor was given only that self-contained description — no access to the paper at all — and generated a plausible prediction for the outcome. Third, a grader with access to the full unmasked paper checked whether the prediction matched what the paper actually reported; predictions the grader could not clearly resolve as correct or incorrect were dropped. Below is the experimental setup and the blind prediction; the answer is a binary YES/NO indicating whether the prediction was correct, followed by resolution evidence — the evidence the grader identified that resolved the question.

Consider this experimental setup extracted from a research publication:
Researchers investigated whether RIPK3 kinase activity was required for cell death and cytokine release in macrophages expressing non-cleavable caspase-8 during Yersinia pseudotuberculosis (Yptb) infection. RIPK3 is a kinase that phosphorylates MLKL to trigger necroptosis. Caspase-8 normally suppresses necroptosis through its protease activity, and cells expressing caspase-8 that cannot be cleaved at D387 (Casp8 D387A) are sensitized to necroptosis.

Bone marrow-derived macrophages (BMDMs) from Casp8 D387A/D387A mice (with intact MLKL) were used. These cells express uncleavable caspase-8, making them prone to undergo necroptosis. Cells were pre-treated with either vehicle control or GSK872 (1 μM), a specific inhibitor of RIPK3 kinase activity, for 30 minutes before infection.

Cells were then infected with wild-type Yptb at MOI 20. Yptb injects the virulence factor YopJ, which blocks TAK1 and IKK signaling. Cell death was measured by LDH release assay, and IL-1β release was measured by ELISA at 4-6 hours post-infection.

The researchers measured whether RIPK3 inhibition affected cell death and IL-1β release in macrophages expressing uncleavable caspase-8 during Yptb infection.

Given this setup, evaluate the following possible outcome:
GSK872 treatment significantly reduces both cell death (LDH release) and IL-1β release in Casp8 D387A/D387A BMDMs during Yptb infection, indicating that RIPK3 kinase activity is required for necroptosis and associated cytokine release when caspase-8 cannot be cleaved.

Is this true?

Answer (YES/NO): YES